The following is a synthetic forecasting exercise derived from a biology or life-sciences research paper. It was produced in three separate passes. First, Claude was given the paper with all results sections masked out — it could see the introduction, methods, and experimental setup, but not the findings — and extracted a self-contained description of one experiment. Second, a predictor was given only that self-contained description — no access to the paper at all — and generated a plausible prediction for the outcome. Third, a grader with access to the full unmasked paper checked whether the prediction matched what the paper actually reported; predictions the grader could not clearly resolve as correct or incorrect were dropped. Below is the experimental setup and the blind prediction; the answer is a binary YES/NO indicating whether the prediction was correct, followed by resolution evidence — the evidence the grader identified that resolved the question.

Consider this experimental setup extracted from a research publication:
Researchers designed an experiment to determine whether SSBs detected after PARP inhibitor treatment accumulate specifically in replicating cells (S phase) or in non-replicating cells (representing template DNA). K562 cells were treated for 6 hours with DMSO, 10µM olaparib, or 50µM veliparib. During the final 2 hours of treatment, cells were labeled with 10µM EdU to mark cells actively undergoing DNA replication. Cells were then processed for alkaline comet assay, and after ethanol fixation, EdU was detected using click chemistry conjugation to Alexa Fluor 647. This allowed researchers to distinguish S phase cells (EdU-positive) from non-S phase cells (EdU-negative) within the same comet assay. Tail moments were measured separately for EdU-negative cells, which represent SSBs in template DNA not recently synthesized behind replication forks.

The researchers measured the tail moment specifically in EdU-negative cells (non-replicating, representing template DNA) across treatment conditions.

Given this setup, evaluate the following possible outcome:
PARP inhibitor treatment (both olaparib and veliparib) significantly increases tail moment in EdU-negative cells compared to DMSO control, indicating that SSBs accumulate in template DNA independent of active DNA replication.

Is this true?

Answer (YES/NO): YES